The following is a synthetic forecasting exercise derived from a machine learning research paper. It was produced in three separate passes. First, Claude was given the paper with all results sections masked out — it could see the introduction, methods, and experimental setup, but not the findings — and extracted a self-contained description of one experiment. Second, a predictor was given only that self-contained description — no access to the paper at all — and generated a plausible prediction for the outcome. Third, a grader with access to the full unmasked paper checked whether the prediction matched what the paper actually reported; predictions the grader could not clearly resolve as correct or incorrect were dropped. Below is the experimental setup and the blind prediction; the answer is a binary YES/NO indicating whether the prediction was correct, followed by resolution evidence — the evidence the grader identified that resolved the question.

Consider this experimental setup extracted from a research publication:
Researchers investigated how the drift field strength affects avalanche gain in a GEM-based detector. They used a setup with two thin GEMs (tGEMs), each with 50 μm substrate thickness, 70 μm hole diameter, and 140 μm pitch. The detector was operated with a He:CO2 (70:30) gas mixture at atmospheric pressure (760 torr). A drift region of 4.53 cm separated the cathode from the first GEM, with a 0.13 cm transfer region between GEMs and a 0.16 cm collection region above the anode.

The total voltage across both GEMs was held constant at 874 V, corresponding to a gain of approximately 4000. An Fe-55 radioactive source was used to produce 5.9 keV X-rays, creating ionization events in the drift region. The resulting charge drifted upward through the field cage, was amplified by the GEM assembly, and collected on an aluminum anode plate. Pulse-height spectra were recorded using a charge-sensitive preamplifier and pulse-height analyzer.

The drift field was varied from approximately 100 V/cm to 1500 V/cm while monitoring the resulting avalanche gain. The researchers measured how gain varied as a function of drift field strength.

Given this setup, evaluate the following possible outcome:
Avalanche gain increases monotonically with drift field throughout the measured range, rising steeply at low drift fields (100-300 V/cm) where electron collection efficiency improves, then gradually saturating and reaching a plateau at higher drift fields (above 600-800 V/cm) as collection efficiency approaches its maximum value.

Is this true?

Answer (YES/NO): YES